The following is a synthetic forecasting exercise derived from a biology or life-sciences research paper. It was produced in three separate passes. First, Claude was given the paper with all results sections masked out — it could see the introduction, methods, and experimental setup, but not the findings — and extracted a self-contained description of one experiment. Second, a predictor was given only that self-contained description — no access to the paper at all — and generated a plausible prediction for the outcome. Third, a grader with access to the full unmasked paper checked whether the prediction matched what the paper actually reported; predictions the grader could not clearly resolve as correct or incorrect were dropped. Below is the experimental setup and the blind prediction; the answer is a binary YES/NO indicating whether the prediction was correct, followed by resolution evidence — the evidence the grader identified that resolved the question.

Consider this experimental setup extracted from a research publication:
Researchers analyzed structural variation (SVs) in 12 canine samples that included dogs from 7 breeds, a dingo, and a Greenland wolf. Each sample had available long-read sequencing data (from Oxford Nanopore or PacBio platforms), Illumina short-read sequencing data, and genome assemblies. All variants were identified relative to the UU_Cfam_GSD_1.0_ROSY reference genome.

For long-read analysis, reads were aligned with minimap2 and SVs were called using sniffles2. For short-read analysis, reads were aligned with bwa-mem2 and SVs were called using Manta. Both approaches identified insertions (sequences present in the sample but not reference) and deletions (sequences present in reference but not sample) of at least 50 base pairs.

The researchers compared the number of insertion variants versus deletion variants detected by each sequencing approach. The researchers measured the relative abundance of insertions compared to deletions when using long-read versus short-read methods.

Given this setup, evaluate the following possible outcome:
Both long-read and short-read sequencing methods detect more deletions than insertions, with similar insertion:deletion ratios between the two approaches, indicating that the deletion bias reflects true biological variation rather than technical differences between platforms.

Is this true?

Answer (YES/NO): NO